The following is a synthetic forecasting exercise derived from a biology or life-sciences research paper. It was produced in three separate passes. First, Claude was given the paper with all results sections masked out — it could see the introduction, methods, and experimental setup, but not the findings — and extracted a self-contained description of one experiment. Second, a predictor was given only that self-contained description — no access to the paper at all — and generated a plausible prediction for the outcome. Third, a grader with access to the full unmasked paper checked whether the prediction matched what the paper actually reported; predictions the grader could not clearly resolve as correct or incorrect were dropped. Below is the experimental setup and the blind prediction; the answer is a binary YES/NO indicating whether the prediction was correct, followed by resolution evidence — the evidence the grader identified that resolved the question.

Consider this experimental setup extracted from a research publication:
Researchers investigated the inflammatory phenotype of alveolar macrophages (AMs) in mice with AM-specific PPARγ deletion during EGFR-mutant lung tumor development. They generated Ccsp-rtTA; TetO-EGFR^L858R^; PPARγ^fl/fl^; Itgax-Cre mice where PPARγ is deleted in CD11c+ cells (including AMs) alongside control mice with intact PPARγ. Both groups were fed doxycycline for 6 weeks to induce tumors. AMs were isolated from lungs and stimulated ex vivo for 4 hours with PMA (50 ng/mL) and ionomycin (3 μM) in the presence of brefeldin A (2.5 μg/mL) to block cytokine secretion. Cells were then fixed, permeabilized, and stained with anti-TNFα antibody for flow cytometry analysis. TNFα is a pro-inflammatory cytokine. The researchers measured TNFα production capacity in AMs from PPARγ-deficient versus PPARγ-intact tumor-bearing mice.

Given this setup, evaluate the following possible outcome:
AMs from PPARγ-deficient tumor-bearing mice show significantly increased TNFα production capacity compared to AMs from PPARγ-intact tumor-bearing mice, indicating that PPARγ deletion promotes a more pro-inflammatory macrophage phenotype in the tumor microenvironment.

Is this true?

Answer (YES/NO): YES